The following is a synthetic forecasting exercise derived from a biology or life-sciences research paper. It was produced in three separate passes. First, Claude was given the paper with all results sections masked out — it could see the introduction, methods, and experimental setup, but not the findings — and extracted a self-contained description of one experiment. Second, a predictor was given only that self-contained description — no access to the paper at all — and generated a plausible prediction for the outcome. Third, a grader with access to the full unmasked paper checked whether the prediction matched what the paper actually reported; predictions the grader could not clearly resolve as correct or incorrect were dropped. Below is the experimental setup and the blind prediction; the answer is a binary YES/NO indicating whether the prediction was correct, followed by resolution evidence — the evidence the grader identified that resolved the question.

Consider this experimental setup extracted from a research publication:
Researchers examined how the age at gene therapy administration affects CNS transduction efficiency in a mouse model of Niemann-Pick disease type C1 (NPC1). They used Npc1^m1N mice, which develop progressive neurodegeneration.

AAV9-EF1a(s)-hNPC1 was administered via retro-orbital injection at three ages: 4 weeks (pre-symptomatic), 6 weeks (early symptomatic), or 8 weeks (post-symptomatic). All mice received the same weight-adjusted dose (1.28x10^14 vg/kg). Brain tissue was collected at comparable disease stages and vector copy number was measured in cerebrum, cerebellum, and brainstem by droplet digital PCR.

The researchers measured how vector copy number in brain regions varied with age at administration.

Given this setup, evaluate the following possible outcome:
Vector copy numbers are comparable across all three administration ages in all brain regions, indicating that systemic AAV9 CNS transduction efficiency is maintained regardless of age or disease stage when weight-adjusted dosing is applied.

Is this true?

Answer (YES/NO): NO